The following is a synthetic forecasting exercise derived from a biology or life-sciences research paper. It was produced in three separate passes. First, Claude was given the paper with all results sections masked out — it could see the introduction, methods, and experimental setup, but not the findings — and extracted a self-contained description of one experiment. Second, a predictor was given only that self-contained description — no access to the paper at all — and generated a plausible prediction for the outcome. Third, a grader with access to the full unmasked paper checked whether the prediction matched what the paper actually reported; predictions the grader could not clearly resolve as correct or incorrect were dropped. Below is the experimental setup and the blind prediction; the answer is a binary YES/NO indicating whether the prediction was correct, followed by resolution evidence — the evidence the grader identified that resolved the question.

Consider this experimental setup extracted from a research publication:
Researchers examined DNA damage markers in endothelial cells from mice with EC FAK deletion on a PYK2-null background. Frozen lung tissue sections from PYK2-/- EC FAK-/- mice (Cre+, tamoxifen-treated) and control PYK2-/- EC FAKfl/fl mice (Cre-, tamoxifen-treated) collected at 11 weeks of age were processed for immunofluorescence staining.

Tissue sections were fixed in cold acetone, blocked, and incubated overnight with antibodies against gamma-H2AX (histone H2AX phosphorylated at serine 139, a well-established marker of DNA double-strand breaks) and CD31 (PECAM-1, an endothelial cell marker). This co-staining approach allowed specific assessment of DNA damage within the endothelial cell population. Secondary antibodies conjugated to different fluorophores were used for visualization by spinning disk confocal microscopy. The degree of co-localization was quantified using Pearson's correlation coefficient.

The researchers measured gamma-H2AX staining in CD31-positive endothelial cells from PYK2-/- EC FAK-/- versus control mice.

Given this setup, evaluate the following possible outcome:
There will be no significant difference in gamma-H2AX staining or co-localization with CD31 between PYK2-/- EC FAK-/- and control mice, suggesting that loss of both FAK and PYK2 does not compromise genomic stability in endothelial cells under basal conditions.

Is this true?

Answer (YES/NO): NO